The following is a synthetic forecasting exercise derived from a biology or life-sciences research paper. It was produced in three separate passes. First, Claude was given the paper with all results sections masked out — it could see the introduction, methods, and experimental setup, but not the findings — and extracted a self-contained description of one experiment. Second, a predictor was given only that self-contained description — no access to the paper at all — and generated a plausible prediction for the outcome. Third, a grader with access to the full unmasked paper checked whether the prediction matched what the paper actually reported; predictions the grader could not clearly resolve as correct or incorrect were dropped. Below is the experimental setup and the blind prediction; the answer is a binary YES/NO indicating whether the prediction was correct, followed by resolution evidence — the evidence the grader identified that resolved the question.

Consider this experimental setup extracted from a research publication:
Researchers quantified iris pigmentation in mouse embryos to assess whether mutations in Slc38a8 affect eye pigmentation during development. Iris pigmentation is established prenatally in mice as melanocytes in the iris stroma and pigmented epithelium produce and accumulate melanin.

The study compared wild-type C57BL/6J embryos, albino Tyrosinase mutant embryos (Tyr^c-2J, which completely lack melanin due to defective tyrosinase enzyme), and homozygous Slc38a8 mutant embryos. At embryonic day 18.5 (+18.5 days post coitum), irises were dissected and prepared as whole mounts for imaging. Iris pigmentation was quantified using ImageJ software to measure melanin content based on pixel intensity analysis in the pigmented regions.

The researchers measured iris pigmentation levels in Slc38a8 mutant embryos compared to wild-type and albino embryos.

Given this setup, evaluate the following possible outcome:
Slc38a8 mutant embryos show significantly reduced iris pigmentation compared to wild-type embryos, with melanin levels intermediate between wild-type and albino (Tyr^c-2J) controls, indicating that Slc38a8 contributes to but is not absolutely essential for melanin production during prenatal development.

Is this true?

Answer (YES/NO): NO